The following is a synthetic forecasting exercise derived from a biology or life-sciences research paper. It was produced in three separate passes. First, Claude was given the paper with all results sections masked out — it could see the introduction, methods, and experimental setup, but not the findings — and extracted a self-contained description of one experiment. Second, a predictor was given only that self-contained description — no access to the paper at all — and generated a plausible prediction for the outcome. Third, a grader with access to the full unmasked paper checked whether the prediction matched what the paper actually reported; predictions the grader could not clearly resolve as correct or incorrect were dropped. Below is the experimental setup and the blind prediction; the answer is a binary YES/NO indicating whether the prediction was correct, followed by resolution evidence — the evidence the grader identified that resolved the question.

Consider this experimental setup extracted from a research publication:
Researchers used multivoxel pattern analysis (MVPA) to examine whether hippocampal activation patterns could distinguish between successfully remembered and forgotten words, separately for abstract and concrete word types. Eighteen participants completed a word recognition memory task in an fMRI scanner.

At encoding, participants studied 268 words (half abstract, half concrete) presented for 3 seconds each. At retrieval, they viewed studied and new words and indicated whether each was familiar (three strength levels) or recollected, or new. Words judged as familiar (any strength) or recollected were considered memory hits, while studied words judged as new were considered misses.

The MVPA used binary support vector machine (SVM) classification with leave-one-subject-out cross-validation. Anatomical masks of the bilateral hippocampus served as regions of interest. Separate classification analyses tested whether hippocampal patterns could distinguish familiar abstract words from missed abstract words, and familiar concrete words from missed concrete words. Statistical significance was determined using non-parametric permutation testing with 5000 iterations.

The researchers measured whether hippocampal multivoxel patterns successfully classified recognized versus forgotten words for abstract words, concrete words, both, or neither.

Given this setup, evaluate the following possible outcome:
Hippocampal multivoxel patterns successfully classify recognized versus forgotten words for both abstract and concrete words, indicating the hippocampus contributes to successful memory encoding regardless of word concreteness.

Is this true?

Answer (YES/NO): NO